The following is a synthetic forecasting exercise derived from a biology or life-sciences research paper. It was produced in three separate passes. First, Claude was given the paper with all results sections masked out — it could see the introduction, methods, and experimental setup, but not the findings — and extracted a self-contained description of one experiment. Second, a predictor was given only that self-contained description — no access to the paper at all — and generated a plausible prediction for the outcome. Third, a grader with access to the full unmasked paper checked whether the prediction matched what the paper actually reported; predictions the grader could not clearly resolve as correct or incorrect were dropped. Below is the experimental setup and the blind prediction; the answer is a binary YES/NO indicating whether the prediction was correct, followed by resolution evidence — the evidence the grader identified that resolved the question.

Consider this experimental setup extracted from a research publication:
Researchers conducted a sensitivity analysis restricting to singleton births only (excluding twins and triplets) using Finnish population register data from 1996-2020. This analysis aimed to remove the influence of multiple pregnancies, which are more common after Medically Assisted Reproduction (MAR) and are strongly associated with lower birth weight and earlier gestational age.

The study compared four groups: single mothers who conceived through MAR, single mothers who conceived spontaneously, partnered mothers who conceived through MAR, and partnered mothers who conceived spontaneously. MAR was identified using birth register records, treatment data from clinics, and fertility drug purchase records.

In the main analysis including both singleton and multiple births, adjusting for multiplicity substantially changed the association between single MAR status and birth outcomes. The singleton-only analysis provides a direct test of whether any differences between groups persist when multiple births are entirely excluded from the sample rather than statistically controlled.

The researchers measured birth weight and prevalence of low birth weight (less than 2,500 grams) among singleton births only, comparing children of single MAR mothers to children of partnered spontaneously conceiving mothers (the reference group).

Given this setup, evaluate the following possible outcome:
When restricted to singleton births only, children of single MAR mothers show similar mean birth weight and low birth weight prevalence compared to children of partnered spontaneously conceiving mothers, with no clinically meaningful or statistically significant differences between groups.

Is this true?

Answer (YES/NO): YES